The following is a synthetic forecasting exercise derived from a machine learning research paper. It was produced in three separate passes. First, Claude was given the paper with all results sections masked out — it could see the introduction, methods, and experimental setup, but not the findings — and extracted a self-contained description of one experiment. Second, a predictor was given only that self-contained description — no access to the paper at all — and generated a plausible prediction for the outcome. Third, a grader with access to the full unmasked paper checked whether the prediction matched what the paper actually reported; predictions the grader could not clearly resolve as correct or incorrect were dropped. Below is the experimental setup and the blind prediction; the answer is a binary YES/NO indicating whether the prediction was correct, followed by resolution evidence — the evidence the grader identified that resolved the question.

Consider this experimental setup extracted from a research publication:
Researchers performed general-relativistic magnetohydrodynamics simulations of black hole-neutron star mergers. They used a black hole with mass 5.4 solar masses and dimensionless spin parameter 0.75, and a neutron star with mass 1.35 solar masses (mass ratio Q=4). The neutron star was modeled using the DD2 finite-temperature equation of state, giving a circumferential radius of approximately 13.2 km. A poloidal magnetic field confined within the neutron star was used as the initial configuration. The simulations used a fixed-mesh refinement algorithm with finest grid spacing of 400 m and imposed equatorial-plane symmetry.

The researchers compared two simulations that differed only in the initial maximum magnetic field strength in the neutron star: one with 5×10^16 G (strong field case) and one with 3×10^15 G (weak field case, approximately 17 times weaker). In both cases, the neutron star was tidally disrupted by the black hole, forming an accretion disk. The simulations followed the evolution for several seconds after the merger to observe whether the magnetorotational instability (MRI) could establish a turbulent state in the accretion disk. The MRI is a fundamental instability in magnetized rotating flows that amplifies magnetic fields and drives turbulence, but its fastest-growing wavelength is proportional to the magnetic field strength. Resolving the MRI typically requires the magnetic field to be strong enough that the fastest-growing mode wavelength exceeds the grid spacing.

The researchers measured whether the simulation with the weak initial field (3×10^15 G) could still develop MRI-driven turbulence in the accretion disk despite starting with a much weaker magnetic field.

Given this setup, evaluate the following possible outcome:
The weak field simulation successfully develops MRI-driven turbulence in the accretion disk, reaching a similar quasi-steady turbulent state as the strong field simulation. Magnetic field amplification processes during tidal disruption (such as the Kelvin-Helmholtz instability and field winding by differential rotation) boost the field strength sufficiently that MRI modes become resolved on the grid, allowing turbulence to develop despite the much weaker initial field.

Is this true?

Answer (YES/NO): YES